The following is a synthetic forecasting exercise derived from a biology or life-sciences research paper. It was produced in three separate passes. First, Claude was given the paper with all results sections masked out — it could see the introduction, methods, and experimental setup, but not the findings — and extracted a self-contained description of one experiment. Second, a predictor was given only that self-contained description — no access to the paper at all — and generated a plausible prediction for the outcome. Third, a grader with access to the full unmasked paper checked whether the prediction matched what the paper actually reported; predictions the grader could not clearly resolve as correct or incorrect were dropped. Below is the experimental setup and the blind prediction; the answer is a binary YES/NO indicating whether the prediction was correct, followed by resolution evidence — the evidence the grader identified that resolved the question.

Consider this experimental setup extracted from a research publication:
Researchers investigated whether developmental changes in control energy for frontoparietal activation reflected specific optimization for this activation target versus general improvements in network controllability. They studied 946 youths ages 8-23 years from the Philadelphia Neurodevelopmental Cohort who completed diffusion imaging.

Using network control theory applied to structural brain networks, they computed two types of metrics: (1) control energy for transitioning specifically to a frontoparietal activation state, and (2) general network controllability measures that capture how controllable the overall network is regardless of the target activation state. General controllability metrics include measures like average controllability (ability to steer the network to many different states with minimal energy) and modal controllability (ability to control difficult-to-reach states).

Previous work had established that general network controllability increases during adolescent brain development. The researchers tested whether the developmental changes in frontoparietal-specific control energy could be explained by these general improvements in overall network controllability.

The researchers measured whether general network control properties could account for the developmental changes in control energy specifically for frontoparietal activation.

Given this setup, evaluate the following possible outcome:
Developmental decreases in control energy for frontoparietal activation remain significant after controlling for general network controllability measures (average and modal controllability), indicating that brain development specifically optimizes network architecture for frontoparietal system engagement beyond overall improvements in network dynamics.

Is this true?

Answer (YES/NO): YES